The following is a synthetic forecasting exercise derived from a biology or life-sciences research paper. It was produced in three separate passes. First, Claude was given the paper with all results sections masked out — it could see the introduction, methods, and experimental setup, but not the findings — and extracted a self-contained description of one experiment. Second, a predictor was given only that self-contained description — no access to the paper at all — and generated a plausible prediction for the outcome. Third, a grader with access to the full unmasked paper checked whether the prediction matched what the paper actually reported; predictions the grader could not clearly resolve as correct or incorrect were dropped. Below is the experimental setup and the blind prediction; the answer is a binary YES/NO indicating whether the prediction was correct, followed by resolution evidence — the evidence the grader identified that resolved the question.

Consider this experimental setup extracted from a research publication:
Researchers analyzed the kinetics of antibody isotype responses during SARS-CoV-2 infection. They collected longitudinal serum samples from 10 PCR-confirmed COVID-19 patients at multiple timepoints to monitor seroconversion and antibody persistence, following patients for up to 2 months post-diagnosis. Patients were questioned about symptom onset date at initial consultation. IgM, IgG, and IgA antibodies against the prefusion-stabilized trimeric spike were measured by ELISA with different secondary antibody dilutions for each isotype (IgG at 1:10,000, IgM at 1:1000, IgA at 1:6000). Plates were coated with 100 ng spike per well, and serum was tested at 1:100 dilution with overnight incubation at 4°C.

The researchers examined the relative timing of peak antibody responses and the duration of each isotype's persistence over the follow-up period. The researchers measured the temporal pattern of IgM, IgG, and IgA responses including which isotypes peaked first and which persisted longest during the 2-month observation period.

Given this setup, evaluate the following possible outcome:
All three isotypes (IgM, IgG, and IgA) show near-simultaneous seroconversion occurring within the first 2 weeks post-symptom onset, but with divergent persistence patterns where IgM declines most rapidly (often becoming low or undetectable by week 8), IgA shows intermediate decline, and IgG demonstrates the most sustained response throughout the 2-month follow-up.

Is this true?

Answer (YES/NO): NO